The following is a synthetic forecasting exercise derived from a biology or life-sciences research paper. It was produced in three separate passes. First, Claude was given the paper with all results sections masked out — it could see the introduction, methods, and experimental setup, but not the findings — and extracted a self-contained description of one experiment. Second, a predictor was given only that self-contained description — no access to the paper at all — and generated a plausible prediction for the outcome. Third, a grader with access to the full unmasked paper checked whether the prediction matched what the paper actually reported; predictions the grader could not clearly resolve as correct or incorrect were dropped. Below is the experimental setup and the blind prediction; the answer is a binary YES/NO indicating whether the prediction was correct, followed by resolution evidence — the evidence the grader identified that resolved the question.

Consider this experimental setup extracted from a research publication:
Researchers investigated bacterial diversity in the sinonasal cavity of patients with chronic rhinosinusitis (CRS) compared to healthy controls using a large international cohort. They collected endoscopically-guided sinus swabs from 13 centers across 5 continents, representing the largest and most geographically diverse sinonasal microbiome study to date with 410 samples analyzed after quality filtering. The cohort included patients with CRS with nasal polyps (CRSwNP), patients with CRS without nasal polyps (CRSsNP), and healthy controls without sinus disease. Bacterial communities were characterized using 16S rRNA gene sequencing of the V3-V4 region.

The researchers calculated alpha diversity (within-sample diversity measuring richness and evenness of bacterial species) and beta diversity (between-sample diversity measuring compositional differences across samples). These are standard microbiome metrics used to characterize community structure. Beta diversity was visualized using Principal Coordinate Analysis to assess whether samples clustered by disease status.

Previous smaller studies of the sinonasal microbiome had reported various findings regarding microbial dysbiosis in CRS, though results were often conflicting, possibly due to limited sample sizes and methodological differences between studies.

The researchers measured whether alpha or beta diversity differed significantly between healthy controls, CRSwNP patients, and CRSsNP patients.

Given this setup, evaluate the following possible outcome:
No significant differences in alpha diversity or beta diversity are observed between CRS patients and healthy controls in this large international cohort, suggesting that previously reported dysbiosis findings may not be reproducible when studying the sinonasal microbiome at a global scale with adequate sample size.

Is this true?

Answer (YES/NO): YES